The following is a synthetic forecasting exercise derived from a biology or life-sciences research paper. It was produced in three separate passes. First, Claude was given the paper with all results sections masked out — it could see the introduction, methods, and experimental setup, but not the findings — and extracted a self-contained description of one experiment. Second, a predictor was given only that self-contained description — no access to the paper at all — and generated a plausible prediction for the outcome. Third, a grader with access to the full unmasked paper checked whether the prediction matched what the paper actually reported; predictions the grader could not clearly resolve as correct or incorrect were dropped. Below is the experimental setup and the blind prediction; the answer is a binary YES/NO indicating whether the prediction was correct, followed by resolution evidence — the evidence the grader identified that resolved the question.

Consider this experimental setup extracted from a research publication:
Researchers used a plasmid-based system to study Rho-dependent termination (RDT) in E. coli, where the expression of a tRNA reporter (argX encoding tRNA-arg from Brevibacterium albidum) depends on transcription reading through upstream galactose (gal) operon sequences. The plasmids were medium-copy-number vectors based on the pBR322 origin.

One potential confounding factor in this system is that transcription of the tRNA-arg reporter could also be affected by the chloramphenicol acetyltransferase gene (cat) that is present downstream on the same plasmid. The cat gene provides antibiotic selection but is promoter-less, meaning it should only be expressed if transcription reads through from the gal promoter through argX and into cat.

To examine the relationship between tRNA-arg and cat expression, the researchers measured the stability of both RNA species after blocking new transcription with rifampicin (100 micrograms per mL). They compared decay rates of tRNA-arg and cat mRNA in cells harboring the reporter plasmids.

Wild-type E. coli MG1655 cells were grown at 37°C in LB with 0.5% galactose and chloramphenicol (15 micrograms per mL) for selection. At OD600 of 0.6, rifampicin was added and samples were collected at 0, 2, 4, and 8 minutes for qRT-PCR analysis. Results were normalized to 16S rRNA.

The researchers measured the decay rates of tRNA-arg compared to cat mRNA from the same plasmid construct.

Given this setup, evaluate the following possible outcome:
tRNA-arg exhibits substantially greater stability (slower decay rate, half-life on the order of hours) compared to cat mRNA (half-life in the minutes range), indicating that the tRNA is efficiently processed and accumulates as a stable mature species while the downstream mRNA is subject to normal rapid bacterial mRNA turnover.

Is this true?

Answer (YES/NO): NO